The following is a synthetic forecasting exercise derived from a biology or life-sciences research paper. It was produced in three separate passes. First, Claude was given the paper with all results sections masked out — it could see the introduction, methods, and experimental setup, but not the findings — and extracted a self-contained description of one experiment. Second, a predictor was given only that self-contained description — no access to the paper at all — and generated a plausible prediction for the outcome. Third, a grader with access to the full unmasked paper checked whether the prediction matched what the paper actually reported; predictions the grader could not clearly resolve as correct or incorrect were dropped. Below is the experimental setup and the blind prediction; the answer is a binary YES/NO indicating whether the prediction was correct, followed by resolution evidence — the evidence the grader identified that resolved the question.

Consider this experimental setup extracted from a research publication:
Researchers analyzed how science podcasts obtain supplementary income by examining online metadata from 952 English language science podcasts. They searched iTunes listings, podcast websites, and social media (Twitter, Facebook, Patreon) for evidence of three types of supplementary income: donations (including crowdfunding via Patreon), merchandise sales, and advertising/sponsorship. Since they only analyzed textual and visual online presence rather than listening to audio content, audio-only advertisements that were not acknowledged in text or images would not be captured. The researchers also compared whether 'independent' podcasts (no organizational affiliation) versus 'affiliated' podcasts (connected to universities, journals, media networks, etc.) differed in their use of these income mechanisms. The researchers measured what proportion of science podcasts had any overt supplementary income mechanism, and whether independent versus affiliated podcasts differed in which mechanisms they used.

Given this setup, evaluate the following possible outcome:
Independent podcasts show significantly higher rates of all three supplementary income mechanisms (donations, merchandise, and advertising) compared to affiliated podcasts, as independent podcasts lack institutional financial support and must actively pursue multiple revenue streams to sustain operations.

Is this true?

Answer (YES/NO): NO